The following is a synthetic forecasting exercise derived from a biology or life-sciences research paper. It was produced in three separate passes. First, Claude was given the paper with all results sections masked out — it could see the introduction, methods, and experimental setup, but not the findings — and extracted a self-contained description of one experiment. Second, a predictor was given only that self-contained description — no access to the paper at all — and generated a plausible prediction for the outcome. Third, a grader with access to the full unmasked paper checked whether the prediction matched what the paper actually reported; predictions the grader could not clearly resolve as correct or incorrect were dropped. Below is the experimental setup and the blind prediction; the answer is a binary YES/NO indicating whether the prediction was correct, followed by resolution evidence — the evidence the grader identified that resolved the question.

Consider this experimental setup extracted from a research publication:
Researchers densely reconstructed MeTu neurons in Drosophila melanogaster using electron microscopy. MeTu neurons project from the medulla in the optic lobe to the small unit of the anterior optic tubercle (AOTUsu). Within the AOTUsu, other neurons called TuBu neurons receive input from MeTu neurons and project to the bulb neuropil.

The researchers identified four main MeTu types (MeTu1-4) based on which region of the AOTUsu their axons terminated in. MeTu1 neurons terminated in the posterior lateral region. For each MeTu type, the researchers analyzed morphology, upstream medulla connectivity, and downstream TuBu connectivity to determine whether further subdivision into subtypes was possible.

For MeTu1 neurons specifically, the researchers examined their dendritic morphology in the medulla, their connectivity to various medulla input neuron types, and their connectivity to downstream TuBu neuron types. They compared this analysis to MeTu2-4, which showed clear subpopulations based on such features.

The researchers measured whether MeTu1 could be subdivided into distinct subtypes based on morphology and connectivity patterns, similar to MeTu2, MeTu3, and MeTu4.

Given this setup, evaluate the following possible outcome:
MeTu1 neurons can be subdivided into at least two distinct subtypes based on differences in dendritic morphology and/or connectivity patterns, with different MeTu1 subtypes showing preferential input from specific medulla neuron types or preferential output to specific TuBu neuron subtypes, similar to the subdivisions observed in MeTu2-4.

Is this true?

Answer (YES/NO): NO